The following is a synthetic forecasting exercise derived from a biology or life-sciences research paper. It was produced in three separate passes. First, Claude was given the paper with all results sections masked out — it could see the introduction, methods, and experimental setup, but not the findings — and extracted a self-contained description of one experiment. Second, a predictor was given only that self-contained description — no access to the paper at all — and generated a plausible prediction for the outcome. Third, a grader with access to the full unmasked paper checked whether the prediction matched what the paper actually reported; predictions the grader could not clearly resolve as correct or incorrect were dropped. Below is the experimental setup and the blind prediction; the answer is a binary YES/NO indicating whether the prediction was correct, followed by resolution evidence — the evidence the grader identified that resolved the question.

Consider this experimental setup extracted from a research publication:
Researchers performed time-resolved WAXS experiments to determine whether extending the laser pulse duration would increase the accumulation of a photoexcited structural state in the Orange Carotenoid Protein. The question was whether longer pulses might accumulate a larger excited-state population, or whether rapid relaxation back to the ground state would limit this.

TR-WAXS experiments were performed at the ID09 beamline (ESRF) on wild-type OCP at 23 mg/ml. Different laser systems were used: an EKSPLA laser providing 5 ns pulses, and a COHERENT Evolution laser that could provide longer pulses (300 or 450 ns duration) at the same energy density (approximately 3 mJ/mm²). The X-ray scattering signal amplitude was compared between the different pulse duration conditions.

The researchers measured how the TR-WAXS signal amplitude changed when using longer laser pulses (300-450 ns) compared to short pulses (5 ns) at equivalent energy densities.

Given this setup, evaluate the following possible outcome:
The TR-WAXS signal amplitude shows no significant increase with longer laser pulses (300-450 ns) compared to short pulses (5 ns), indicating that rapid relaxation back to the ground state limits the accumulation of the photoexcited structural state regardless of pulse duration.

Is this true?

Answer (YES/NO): YES